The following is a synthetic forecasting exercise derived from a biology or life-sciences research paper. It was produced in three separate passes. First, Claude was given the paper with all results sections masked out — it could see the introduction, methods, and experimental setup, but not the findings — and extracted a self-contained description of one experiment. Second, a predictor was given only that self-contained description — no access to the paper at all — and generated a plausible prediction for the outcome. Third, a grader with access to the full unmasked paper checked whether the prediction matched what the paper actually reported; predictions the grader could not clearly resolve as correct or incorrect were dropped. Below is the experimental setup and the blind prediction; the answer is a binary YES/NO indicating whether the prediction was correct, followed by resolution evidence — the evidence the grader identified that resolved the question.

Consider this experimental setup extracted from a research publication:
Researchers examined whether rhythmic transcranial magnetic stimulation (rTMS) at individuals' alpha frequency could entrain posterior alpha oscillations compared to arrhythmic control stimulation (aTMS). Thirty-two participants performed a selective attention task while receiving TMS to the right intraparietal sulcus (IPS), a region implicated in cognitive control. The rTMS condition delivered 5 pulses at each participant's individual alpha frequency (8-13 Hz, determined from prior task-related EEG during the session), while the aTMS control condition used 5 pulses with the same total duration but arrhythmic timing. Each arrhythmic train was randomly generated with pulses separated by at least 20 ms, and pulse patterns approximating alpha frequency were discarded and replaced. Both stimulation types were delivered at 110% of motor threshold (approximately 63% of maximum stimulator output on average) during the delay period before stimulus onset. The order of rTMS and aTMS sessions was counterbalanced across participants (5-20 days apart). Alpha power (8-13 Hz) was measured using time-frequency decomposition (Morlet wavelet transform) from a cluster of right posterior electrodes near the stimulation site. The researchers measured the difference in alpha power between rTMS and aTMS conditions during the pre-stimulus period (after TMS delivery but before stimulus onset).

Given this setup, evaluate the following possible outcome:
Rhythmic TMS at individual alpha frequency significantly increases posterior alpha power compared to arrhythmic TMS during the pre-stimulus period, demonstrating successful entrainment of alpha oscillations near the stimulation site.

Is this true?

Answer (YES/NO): YES